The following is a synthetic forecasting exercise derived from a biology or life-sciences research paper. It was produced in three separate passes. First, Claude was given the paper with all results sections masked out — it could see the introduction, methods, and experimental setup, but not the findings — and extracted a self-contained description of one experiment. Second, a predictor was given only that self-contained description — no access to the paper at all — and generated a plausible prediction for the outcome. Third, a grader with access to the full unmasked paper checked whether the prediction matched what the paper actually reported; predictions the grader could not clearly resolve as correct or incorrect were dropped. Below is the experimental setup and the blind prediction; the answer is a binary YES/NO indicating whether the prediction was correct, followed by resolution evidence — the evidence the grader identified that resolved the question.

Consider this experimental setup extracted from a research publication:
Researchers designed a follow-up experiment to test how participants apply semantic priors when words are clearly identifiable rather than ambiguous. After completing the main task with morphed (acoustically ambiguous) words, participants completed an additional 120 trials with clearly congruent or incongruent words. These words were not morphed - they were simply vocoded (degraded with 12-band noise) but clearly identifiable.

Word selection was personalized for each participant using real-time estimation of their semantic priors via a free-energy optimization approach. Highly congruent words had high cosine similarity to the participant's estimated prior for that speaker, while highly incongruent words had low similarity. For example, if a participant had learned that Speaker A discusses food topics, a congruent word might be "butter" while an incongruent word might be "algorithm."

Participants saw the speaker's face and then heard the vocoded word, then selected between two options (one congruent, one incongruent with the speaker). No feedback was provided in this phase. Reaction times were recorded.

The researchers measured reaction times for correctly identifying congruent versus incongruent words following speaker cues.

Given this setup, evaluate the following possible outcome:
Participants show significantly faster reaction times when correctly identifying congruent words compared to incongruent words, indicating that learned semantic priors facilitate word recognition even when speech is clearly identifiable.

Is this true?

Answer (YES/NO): YES